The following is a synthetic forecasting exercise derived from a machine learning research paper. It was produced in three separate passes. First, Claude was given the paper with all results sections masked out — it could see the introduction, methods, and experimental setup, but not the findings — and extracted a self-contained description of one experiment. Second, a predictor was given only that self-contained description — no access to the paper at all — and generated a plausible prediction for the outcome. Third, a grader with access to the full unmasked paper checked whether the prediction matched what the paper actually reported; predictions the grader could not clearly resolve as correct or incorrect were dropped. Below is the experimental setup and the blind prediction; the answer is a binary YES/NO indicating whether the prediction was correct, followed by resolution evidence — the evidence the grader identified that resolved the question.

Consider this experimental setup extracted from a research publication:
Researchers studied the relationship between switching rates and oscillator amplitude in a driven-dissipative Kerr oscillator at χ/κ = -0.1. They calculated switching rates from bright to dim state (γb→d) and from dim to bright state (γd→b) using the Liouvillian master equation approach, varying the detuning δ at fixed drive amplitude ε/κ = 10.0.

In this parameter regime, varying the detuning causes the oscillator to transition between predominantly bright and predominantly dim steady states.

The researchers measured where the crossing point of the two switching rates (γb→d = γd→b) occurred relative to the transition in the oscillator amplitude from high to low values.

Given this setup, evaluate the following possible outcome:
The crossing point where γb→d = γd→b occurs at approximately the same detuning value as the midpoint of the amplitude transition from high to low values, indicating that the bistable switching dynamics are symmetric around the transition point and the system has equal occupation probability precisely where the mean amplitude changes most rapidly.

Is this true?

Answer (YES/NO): YES